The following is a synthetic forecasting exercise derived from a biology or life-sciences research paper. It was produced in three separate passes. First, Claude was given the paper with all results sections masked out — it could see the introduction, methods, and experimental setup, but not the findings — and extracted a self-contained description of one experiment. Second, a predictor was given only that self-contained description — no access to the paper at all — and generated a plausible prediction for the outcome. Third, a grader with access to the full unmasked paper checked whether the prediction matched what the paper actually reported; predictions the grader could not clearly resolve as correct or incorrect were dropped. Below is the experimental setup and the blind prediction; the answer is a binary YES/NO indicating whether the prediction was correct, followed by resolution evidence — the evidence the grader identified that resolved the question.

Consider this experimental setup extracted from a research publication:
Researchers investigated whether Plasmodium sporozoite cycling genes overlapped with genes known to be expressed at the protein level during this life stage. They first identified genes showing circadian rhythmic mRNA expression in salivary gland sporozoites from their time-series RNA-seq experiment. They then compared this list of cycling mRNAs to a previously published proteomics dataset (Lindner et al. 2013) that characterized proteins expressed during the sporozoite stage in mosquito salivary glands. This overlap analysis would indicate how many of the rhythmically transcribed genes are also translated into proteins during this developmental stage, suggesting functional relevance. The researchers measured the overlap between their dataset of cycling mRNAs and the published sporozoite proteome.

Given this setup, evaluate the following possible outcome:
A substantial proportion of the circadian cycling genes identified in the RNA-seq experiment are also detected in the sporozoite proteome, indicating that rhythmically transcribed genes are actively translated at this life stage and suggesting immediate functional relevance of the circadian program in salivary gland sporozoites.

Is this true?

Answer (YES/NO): YES